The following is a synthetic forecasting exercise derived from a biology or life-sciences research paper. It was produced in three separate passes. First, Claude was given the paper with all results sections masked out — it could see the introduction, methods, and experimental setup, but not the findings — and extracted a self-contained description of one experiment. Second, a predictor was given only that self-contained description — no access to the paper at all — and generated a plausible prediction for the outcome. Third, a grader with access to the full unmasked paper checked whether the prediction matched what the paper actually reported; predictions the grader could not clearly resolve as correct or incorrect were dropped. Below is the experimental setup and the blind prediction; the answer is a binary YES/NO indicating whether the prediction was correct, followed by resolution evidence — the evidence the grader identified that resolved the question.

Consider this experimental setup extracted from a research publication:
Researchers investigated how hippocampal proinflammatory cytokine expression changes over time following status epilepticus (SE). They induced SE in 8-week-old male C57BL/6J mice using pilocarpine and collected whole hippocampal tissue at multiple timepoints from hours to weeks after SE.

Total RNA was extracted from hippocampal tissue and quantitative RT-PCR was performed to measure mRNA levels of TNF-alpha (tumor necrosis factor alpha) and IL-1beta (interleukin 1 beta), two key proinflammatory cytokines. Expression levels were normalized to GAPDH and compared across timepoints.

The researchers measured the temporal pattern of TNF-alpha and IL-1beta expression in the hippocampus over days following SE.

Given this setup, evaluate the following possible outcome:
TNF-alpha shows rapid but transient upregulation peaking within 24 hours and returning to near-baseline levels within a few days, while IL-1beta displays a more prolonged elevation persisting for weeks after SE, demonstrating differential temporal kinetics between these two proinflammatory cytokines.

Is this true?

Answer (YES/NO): NO